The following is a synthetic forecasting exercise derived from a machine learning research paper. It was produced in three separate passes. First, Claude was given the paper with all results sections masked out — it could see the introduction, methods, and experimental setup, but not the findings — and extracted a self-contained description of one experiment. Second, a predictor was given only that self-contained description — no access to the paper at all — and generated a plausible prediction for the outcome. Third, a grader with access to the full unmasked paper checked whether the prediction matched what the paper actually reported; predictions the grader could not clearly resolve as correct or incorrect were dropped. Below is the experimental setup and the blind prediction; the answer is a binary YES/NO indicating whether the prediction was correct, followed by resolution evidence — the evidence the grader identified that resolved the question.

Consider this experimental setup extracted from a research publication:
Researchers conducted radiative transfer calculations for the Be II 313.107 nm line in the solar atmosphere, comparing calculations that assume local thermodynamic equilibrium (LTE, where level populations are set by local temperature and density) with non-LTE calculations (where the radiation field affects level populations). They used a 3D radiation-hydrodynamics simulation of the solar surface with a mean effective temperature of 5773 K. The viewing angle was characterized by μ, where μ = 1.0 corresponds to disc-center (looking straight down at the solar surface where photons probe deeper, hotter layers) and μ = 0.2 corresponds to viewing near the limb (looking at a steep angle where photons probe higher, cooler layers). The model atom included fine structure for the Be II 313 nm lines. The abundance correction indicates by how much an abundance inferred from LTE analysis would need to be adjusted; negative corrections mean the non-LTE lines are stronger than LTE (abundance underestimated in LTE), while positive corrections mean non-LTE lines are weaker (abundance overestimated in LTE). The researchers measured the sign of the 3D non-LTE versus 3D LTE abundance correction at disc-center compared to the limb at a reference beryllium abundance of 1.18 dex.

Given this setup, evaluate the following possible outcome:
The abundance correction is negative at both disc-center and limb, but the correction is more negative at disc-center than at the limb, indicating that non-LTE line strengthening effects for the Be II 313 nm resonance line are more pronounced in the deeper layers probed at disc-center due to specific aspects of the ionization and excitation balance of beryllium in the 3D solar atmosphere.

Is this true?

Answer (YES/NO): NO